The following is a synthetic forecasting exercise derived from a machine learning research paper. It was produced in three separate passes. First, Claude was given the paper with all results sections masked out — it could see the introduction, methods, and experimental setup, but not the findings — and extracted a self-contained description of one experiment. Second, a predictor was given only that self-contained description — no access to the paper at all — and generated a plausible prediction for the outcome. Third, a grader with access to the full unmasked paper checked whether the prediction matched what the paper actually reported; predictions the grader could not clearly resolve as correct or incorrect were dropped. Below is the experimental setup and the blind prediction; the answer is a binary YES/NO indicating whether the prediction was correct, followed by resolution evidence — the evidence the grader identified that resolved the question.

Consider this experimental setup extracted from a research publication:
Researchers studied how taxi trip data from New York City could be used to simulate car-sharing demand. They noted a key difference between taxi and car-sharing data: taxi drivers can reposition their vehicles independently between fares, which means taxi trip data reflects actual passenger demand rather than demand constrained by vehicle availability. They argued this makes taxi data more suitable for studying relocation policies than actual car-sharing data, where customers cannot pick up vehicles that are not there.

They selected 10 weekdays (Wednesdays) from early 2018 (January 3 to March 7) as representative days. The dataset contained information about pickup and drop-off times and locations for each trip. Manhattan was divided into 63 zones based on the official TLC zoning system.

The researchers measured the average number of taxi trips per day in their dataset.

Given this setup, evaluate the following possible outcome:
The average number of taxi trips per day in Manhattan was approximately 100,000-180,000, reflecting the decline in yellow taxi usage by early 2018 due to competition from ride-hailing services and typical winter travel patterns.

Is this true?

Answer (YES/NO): NO